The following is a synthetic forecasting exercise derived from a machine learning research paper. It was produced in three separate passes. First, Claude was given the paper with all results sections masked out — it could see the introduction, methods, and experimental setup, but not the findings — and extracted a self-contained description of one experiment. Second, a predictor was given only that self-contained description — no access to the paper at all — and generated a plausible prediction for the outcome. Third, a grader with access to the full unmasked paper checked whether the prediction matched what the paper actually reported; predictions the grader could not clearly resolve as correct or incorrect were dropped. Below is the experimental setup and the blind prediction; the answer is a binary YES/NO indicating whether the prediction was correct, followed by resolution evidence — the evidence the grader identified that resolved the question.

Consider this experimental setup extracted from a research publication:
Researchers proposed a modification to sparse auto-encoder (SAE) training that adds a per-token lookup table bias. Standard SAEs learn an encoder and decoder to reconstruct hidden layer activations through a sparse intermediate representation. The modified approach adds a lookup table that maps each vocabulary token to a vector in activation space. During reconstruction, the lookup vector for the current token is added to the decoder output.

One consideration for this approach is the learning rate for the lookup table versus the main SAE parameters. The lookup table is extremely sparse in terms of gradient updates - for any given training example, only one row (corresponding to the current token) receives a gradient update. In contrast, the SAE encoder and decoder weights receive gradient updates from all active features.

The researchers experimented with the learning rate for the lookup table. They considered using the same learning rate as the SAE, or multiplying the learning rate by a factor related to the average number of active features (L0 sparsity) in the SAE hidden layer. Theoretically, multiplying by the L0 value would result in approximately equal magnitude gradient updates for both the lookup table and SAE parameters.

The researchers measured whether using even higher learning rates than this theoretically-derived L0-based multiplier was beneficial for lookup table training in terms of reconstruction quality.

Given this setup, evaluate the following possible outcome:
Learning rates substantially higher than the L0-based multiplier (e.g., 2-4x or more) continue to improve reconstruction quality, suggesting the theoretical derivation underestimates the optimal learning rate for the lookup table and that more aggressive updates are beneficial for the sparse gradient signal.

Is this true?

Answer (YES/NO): YES